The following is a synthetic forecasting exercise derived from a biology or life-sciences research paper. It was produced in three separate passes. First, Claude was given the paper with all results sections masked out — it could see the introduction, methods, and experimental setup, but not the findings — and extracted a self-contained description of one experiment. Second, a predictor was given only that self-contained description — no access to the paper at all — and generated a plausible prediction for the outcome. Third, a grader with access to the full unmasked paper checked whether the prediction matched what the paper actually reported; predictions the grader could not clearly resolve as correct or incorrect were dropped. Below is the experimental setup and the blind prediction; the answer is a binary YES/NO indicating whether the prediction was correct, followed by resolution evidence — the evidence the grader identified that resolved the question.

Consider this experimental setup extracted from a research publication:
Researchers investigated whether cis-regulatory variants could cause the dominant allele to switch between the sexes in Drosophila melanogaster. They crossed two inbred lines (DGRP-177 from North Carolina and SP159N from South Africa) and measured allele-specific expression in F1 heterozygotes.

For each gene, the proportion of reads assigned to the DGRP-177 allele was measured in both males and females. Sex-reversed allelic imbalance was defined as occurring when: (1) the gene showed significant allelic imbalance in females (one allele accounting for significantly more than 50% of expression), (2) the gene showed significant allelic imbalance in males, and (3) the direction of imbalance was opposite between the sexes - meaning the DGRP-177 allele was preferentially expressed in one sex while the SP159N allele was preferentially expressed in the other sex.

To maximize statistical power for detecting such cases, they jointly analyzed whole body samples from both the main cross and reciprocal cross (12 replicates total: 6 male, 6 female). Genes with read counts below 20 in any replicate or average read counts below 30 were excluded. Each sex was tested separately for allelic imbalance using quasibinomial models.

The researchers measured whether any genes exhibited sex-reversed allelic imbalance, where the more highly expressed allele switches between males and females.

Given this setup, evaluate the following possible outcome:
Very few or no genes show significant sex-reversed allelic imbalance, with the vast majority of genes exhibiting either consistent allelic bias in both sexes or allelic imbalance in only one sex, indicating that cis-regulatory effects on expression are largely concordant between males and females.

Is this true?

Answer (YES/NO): NO